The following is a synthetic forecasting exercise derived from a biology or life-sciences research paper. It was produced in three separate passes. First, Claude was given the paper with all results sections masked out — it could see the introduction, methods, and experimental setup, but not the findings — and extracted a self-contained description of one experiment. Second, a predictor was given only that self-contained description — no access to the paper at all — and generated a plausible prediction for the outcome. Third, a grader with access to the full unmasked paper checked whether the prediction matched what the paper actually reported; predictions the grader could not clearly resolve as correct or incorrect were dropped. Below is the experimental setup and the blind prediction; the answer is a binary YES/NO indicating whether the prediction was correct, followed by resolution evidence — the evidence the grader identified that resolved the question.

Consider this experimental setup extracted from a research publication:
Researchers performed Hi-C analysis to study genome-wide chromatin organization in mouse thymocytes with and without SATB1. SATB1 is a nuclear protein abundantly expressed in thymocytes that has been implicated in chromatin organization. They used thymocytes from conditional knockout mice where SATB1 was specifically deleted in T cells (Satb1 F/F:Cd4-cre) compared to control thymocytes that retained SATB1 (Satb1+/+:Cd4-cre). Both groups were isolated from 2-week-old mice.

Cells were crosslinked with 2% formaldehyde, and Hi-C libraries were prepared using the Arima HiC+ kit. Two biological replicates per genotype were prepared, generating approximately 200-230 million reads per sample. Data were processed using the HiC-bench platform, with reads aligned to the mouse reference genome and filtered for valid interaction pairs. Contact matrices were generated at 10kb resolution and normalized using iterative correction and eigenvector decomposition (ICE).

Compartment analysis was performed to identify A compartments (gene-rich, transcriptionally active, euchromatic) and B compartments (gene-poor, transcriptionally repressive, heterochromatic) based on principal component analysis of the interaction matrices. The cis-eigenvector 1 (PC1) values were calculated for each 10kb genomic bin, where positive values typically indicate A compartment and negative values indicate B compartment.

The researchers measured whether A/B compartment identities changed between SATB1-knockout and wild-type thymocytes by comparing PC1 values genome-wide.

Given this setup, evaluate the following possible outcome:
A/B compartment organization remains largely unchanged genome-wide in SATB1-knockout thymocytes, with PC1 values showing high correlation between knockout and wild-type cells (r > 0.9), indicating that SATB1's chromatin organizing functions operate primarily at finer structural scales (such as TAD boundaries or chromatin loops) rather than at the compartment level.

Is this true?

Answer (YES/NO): YES